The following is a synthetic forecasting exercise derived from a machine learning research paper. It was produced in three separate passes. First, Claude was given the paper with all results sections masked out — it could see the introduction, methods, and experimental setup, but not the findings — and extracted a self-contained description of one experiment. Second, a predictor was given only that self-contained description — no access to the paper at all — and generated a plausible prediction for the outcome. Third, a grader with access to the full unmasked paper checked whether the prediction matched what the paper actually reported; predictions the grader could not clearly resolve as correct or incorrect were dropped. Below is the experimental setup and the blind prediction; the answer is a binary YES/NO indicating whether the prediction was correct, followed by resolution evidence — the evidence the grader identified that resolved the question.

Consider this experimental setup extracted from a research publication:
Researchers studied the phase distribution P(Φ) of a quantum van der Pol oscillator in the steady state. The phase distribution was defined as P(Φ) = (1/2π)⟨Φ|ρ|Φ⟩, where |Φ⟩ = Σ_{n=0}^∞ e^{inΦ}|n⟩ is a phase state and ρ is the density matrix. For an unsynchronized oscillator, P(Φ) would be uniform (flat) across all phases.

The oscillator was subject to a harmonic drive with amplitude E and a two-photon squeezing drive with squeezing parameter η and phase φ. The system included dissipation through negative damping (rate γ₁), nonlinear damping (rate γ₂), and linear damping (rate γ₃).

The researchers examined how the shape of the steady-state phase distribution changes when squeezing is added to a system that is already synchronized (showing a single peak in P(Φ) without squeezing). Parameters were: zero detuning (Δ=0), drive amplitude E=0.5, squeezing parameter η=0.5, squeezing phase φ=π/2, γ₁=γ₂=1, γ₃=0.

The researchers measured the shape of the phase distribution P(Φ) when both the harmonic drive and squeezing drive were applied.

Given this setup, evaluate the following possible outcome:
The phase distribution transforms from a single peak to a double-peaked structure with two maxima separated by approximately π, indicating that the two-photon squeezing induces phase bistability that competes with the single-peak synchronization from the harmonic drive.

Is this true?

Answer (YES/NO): YES